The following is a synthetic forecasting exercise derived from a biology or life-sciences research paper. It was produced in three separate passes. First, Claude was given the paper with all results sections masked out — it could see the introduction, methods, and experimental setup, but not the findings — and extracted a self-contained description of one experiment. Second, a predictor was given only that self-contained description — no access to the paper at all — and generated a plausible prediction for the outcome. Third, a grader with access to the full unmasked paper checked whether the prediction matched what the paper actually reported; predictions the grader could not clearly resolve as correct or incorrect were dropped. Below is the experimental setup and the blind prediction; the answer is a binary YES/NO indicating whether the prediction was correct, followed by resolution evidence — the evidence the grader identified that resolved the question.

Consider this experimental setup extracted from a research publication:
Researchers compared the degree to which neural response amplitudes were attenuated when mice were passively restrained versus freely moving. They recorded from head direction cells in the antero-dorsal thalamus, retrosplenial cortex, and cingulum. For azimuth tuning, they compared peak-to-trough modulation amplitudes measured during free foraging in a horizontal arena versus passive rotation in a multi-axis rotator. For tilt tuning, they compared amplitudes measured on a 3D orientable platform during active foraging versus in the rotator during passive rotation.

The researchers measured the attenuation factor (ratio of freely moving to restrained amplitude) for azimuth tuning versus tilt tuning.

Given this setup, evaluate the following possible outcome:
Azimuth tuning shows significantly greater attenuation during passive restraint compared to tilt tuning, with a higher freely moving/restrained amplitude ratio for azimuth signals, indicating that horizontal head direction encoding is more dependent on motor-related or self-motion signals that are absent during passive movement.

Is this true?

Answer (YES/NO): YES